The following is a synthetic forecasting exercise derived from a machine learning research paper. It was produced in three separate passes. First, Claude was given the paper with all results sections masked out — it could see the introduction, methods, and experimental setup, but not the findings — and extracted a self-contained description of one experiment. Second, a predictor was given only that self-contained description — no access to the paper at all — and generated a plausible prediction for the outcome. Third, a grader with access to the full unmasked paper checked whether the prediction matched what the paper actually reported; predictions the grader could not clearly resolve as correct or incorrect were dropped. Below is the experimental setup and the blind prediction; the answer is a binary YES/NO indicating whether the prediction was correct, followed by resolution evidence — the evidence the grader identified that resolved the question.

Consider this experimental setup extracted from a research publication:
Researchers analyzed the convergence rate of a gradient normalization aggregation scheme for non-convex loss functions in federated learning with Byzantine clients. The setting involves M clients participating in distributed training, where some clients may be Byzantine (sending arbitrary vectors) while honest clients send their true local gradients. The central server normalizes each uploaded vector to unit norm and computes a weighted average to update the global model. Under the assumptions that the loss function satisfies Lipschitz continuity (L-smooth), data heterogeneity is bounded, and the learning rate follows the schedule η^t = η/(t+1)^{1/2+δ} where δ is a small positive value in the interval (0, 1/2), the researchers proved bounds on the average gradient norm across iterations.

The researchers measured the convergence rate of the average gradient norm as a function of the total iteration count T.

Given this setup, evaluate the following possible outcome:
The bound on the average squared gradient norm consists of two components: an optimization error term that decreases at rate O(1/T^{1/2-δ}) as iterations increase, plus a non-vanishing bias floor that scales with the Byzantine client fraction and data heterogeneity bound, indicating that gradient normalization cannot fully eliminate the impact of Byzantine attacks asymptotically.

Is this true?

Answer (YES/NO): NO